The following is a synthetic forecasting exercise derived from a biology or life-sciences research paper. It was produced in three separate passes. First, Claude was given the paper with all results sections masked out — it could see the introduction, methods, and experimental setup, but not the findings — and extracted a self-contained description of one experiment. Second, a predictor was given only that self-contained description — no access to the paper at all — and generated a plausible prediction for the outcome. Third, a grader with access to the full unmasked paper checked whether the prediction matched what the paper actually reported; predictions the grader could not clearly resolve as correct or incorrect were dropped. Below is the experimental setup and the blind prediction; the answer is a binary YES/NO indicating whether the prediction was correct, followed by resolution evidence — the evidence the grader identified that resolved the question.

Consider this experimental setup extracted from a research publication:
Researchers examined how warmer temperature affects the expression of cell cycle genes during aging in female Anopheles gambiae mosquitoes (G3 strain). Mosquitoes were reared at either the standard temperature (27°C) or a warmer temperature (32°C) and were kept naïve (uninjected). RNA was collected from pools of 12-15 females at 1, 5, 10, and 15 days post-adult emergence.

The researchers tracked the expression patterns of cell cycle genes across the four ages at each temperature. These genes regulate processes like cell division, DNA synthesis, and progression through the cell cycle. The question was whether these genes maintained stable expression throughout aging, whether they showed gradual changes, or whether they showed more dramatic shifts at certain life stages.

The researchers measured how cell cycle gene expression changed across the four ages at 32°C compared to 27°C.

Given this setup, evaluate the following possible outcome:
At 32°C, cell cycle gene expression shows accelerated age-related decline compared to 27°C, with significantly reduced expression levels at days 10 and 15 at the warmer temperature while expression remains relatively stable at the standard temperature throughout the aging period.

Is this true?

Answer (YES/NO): NO